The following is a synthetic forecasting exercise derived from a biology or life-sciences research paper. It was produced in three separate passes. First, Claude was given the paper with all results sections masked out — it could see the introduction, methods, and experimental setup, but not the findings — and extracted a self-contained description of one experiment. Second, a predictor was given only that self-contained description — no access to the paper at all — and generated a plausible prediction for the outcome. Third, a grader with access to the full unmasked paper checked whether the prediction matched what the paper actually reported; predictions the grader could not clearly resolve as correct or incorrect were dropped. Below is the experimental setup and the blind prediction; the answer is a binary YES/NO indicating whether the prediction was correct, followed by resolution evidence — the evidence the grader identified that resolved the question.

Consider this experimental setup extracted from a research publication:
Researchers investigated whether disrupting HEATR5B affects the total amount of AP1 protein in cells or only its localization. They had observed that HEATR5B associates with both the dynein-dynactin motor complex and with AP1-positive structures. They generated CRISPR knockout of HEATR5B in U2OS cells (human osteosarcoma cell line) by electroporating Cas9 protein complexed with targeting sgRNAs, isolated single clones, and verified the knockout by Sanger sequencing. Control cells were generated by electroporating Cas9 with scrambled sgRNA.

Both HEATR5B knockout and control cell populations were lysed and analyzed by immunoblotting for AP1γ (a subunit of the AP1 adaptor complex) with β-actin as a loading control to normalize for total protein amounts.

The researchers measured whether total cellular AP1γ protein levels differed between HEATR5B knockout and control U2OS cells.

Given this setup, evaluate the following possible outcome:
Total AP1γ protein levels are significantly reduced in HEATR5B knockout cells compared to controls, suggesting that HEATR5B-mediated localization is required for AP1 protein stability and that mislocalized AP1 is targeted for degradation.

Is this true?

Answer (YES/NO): NO